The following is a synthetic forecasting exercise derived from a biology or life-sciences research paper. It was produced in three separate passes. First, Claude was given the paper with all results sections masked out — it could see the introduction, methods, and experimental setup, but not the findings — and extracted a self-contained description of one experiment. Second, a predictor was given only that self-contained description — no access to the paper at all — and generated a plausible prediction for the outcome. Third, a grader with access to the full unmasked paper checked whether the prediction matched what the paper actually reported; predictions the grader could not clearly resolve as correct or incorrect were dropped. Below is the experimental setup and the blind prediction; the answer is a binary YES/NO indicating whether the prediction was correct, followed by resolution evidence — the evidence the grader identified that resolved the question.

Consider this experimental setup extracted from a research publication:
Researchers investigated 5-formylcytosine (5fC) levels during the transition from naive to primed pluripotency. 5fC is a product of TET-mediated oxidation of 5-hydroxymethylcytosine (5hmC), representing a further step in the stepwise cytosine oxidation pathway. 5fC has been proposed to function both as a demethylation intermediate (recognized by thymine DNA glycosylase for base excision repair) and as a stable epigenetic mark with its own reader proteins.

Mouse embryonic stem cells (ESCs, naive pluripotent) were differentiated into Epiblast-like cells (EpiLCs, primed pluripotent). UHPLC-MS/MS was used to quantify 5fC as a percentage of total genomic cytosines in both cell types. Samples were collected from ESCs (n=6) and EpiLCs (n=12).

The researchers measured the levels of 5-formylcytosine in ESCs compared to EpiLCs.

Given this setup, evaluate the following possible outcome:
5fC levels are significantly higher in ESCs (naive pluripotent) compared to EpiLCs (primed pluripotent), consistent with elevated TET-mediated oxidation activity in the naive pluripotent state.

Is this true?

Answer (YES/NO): NO